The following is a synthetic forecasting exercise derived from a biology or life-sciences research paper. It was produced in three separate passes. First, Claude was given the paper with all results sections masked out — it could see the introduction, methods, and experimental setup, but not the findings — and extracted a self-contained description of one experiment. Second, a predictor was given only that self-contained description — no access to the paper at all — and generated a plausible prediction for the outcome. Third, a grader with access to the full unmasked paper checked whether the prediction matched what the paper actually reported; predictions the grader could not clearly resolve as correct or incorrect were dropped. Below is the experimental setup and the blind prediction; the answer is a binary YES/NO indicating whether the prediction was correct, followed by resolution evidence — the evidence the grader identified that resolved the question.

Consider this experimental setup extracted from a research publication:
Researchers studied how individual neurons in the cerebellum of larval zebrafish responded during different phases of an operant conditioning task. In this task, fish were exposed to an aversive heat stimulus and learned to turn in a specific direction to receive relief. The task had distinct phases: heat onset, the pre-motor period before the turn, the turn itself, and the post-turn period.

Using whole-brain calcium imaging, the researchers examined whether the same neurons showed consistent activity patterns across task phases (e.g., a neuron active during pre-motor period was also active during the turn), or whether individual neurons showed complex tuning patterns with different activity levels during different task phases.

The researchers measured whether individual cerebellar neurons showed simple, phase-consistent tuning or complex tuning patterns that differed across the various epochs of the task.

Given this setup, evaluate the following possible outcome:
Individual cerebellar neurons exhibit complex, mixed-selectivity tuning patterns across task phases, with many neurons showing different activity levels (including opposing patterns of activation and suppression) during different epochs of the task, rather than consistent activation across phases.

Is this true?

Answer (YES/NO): YES